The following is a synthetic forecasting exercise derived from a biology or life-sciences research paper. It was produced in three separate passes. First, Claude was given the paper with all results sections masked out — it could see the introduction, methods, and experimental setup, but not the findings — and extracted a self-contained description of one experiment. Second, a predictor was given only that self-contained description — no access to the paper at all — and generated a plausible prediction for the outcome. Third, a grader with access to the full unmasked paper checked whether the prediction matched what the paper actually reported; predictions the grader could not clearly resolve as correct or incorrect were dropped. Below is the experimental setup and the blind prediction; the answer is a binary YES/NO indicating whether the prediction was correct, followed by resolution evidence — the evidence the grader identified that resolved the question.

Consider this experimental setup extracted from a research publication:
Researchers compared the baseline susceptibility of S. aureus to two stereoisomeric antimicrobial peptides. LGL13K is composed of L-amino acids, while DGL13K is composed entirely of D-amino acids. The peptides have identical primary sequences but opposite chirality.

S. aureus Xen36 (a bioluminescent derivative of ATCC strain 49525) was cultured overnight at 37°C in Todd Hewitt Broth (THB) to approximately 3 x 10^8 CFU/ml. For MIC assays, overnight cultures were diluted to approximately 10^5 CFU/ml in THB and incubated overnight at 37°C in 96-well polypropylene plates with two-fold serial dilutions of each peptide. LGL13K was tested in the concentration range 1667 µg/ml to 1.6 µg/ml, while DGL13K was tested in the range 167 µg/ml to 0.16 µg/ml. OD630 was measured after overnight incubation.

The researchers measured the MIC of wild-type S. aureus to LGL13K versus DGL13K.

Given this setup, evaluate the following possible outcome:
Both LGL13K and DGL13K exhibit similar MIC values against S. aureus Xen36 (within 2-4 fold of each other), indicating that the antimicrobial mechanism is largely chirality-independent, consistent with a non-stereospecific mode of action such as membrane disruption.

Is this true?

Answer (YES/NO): NO